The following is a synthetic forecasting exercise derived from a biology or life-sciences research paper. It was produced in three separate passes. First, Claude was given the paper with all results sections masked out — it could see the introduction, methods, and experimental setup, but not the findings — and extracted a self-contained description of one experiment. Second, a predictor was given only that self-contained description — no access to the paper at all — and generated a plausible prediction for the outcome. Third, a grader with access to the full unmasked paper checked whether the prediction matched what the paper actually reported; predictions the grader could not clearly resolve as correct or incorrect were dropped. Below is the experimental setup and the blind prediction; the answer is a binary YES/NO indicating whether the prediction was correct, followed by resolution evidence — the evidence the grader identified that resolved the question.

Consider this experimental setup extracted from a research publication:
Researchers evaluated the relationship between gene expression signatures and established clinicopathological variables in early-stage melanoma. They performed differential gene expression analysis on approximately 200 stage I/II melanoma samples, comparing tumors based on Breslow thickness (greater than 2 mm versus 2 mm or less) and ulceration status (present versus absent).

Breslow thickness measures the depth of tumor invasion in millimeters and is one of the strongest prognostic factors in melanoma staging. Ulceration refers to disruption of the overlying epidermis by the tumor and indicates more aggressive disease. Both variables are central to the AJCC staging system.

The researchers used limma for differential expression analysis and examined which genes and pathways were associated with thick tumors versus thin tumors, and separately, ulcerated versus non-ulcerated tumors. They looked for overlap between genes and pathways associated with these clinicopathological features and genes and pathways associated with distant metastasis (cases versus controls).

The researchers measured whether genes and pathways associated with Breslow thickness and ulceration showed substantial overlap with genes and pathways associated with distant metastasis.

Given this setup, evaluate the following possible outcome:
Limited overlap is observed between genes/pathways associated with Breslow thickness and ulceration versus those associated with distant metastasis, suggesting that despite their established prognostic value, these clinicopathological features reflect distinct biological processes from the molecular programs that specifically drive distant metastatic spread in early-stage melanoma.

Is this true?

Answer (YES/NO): NO